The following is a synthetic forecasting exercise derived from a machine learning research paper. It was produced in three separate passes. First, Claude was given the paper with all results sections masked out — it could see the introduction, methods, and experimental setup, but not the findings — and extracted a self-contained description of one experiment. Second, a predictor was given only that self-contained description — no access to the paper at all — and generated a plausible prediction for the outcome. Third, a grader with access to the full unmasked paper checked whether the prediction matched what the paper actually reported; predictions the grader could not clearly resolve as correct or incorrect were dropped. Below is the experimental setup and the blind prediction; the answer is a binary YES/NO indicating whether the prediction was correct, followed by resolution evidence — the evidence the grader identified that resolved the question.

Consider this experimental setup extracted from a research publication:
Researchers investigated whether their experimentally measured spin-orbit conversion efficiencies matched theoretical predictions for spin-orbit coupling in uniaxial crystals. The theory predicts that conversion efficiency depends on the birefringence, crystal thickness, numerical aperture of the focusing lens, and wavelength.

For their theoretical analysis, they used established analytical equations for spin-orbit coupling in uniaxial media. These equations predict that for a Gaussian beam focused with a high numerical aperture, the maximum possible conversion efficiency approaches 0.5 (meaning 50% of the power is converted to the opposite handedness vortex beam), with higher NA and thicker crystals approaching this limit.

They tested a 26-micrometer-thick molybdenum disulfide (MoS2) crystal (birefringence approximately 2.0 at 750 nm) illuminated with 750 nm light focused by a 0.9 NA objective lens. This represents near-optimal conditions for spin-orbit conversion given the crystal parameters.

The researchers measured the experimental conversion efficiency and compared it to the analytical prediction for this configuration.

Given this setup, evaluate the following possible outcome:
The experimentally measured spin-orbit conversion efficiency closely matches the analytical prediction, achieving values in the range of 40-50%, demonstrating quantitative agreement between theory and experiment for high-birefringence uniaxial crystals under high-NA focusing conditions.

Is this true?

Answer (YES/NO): NO